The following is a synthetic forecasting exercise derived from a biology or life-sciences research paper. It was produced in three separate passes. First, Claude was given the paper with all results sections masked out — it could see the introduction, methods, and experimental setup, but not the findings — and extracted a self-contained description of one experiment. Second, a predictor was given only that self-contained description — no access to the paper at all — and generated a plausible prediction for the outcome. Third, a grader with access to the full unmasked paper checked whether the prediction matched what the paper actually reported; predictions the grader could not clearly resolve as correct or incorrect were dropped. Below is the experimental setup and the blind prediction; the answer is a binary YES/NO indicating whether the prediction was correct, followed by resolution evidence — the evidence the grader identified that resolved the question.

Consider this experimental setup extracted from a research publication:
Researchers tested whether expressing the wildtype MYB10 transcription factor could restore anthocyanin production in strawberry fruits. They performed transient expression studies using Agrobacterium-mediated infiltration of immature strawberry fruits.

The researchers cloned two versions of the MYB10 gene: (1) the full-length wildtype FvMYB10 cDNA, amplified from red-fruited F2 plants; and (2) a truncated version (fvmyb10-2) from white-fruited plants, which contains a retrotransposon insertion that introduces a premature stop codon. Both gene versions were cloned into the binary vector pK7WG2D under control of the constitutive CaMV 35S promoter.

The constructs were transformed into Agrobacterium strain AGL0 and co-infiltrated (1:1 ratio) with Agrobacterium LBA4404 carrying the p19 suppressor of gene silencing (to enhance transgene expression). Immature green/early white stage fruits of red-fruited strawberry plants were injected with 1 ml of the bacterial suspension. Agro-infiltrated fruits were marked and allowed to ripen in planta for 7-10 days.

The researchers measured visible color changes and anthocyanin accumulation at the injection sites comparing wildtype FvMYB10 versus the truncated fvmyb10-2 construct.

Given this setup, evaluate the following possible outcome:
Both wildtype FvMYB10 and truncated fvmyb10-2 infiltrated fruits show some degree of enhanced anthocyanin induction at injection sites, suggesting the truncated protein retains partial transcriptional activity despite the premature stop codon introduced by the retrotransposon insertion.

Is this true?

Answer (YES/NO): NO